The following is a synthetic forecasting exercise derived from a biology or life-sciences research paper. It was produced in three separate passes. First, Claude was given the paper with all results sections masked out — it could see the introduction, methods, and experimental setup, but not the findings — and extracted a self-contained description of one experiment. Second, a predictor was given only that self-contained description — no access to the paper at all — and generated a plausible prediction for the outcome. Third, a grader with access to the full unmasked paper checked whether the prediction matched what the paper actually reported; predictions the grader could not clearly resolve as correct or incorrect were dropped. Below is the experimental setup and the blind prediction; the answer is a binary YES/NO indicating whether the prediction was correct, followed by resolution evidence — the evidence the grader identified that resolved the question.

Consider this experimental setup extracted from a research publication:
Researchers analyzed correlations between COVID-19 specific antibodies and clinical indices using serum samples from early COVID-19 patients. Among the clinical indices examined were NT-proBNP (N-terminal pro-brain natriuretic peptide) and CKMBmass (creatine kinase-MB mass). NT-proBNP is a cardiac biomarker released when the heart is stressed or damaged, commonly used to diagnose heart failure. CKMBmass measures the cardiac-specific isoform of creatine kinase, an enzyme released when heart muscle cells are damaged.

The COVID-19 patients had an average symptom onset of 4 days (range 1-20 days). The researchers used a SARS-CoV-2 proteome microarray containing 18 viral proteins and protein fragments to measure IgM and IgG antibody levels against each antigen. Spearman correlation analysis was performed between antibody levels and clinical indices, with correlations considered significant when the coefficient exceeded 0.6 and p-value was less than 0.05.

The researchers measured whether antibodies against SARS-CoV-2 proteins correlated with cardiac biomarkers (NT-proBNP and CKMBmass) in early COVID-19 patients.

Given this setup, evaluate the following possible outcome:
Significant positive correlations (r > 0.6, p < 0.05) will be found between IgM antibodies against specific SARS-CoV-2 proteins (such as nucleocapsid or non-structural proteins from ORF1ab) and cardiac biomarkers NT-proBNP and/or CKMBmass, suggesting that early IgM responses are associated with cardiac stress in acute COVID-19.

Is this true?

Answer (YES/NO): NO